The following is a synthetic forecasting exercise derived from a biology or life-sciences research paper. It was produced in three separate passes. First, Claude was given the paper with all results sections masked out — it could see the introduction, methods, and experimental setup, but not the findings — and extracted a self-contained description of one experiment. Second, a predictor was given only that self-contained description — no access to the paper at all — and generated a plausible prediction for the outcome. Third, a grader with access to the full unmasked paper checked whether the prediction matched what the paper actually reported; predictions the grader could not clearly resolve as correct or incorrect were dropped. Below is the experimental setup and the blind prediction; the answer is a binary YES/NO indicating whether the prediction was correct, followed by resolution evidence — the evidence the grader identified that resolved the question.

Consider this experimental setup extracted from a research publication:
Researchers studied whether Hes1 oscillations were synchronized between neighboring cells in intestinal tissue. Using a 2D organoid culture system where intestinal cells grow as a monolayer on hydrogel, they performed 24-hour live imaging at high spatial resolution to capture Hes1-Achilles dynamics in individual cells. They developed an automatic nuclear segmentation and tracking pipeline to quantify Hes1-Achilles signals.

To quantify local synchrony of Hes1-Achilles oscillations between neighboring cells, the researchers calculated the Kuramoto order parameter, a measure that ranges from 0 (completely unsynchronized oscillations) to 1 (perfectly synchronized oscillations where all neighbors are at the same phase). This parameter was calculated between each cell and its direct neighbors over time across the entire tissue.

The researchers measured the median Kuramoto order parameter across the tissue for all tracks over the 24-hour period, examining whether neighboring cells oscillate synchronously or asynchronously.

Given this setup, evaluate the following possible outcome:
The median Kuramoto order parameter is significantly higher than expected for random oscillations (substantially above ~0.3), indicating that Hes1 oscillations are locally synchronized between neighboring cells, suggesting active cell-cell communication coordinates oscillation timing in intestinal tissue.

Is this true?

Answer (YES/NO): NO